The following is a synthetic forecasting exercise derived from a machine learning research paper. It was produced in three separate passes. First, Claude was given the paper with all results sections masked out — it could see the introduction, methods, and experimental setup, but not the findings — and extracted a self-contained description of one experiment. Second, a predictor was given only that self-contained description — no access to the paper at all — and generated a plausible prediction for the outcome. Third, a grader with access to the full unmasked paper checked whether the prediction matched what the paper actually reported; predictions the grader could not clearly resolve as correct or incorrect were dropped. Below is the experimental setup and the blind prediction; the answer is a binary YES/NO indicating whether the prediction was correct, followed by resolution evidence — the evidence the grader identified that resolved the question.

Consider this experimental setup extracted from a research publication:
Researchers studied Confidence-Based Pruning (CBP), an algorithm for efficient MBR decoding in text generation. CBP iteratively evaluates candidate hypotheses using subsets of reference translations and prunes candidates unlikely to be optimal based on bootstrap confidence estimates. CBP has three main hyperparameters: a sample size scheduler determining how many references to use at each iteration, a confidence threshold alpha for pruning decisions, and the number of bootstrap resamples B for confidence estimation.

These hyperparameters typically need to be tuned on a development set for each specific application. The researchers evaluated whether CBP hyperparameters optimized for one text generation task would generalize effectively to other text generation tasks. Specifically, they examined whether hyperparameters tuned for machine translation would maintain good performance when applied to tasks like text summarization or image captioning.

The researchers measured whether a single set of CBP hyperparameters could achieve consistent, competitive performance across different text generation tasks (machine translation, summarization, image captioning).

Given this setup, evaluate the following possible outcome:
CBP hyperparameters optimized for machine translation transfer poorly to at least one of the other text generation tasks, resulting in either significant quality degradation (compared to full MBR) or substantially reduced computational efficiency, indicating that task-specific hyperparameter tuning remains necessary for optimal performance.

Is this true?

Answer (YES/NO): YES